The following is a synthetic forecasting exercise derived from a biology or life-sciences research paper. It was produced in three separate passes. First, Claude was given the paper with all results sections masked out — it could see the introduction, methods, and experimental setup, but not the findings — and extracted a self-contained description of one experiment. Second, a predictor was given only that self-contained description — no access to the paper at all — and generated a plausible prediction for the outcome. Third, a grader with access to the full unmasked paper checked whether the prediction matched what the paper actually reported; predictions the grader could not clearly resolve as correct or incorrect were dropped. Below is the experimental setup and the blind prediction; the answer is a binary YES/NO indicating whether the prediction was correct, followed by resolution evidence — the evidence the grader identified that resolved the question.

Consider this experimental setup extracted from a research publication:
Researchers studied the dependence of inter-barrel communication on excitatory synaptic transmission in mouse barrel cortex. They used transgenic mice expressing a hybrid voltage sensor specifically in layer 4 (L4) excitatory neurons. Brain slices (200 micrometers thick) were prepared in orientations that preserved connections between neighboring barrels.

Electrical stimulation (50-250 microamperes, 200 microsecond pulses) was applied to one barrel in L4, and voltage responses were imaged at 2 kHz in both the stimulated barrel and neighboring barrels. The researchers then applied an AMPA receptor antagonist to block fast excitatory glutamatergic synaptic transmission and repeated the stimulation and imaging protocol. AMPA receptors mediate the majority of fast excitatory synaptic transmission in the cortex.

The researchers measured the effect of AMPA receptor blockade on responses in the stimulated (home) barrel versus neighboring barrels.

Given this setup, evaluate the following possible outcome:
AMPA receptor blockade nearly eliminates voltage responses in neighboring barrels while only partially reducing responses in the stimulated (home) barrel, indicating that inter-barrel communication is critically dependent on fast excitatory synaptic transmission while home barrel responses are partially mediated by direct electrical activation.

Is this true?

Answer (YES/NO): NO